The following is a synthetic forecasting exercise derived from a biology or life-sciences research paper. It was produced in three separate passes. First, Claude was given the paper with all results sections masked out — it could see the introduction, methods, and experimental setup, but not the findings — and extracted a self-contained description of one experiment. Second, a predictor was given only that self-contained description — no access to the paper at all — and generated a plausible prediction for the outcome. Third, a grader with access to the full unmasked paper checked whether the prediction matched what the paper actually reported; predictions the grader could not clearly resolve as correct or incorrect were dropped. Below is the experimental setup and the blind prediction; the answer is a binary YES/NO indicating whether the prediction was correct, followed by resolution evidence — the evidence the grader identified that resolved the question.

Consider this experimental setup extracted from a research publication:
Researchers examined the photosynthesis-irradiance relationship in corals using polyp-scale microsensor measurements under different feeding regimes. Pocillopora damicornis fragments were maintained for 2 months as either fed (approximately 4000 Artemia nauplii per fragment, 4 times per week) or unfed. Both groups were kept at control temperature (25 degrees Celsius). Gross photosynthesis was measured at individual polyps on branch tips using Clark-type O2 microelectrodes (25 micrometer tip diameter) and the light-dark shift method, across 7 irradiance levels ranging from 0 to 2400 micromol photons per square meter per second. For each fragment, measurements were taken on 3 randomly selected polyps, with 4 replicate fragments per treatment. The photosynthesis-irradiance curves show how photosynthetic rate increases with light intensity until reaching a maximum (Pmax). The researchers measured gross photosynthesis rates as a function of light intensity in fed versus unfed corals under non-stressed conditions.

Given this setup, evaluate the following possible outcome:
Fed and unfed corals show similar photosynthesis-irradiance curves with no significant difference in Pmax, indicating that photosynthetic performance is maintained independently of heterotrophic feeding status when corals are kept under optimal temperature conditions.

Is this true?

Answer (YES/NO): NO